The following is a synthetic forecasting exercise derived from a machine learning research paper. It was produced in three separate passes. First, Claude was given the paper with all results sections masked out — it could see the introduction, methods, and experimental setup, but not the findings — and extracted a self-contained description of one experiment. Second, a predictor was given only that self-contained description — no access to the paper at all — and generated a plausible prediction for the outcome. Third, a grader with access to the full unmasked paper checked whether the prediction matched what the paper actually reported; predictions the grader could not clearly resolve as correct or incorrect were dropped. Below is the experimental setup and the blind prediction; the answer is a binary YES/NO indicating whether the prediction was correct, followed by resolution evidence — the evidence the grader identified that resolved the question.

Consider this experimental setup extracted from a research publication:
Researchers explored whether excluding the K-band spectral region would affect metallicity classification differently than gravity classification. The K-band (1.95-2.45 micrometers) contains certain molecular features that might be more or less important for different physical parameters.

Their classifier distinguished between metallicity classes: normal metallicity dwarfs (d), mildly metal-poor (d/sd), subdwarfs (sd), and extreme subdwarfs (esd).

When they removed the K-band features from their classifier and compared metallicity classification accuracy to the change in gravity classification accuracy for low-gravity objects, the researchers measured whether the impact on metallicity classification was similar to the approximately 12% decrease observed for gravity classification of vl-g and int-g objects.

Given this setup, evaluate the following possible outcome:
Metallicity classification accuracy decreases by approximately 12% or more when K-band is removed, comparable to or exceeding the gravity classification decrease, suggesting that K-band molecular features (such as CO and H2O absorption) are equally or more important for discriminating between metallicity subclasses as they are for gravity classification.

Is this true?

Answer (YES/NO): NO